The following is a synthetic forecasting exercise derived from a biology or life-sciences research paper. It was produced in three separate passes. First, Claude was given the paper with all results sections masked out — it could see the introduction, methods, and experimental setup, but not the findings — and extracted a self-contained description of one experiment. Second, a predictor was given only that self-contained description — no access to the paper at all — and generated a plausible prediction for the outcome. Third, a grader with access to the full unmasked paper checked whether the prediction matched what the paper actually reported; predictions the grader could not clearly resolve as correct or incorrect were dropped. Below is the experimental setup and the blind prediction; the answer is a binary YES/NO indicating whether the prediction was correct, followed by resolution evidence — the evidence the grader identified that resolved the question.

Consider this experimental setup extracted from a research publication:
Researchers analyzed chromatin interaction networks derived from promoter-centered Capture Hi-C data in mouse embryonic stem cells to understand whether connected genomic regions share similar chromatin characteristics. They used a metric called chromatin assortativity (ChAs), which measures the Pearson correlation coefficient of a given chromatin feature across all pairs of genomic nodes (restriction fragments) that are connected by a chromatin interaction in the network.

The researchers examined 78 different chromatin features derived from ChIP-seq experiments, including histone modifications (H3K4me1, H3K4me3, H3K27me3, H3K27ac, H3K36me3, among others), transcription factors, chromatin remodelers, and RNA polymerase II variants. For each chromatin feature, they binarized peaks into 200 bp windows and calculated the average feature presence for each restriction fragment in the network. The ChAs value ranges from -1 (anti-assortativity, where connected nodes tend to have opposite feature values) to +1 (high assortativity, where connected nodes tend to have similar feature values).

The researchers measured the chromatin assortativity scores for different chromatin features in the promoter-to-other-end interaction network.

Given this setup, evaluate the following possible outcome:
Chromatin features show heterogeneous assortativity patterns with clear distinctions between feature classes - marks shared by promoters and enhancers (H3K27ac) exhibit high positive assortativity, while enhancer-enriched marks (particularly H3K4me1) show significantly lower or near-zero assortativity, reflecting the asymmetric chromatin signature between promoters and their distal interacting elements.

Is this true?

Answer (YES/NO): NO